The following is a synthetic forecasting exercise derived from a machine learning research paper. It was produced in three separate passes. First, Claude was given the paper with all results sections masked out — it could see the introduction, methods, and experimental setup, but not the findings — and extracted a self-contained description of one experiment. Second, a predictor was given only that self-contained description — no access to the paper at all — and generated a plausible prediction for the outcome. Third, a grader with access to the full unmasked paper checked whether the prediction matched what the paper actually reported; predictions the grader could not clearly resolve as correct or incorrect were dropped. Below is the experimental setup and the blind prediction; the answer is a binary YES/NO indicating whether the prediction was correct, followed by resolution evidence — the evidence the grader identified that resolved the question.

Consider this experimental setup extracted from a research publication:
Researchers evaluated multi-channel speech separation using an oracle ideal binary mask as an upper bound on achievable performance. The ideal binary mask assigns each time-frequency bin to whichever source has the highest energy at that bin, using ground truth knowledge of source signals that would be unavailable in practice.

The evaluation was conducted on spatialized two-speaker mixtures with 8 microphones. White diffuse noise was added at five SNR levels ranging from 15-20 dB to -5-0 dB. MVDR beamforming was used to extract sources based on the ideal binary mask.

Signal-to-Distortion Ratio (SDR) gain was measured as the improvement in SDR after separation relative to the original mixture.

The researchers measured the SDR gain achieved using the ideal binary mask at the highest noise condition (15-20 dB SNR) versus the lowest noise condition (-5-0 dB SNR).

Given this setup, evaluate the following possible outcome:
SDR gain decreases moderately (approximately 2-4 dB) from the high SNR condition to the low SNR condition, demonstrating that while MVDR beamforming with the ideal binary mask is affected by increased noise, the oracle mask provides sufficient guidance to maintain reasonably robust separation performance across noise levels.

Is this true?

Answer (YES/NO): YES